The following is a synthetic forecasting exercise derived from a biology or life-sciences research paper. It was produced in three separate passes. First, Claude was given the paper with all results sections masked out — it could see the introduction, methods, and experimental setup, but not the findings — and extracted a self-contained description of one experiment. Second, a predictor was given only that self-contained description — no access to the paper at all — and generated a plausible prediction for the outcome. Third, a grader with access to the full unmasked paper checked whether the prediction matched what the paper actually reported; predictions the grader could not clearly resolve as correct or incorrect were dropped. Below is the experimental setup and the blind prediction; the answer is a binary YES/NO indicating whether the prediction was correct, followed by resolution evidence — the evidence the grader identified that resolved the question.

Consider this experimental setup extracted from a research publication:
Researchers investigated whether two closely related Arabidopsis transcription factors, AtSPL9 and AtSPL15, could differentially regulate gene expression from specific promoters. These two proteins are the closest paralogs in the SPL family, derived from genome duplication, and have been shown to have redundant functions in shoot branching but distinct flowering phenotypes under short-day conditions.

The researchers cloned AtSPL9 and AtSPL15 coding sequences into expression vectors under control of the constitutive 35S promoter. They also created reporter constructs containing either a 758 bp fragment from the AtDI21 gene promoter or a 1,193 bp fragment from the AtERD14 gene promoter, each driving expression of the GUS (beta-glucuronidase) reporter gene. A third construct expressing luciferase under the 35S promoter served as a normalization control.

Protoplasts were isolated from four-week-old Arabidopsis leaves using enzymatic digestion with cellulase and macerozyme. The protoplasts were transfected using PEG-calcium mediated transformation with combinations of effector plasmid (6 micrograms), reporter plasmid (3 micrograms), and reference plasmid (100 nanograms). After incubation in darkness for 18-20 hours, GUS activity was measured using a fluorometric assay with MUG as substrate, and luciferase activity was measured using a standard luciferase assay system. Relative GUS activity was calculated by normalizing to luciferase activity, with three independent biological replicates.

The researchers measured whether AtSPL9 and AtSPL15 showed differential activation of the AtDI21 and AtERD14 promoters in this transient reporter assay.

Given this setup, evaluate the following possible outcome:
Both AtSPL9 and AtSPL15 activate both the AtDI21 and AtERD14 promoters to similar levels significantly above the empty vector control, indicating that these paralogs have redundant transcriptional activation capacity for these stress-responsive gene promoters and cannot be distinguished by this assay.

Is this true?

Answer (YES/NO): NO